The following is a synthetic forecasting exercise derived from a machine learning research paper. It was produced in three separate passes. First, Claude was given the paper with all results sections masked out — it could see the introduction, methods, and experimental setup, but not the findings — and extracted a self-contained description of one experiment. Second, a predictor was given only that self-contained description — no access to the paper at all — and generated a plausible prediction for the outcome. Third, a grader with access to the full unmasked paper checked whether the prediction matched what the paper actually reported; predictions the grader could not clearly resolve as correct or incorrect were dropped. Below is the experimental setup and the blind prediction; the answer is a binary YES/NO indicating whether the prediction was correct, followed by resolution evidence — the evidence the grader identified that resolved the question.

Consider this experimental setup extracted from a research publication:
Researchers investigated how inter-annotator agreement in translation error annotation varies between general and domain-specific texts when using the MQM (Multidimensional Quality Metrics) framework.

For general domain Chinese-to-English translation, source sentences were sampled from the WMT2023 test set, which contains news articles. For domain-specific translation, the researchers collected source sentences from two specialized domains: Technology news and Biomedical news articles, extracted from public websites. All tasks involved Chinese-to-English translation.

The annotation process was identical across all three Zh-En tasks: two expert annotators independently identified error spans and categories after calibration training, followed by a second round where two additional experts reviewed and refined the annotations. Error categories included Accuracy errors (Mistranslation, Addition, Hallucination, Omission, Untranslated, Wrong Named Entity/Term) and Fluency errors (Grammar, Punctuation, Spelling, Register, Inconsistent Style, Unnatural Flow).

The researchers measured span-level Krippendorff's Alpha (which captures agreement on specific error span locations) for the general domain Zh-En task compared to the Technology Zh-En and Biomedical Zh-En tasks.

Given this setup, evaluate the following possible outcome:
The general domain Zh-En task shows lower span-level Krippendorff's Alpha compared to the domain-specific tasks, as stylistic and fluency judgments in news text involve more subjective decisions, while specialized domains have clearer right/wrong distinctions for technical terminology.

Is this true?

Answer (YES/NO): YES